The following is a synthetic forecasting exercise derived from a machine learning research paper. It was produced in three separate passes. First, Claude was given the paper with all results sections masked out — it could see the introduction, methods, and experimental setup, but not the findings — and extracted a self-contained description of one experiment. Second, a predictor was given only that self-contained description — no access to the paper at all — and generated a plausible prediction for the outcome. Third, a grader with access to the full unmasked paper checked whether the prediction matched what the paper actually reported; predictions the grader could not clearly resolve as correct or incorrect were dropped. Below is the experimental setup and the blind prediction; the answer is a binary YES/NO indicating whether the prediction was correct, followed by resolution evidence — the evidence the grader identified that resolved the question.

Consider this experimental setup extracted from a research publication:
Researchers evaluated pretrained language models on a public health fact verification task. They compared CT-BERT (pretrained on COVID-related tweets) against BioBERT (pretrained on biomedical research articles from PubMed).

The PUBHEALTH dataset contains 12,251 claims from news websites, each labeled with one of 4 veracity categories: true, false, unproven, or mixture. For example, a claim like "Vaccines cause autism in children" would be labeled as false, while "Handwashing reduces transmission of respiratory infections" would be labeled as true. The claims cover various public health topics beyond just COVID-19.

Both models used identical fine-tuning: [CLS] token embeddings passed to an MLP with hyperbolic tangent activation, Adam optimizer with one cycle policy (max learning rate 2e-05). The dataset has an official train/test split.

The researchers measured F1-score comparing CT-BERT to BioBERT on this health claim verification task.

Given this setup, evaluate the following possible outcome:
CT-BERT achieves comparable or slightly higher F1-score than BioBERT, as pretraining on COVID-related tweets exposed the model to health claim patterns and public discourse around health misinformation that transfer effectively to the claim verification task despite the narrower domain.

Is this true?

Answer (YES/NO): NO